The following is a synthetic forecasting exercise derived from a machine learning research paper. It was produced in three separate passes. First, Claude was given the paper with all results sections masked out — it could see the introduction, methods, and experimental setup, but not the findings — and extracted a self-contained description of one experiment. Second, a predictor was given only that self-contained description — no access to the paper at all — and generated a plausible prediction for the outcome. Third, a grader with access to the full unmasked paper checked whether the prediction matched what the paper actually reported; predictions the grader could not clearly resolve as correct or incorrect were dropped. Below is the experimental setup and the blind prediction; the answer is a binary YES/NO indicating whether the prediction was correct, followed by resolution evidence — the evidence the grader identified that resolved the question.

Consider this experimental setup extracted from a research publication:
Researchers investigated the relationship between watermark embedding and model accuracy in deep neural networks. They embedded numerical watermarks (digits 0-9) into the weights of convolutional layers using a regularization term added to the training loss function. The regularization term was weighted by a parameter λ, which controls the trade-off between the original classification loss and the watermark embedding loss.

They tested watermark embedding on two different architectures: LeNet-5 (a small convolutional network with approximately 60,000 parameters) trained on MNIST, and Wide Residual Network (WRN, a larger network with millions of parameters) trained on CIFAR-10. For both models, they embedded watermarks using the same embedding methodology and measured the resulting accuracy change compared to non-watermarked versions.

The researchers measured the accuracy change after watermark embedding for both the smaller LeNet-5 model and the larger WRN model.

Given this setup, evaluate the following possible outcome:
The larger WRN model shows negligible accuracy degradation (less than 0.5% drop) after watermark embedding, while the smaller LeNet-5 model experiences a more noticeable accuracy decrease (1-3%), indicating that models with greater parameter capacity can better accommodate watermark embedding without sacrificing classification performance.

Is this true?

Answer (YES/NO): NO